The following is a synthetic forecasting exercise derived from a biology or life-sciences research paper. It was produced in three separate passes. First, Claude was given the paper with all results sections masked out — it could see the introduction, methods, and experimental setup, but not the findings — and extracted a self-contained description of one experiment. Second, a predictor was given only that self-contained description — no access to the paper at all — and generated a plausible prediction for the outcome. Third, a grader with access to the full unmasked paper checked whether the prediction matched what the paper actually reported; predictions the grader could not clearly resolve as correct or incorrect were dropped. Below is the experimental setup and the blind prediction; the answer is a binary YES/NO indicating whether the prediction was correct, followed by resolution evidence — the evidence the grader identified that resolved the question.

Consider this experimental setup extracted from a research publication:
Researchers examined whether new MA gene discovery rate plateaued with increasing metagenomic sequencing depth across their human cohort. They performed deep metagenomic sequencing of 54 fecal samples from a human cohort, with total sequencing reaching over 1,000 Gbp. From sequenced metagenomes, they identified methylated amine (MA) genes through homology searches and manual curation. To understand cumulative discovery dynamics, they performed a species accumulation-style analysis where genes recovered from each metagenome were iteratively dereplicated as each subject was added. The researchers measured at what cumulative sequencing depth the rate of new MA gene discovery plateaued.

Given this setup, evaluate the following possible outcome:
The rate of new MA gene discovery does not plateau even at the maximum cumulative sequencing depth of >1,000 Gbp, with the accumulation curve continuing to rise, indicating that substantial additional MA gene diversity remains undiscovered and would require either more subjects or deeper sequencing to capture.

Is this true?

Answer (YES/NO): NO